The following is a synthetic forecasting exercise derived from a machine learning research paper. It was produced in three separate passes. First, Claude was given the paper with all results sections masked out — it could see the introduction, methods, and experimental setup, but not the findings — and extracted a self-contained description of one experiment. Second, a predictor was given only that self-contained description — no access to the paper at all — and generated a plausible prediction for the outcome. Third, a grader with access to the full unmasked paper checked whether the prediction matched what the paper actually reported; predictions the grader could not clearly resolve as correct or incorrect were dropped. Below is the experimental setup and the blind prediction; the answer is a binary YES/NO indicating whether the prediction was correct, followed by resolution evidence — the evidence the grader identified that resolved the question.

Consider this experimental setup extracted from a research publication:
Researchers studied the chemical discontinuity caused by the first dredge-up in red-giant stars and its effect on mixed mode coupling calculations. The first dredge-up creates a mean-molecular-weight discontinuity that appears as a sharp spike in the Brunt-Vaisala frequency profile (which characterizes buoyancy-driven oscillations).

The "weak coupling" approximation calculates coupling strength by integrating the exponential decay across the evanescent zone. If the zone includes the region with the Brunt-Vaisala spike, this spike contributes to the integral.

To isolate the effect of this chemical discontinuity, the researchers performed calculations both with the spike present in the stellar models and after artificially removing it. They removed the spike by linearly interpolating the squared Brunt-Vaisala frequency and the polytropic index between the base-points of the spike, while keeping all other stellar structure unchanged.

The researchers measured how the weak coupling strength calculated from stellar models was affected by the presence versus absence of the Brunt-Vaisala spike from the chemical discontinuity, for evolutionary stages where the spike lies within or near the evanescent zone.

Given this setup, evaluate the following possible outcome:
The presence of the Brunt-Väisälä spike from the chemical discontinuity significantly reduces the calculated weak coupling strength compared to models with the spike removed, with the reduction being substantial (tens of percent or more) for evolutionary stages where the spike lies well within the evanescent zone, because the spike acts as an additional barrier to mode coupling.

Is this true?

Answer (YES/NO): NO